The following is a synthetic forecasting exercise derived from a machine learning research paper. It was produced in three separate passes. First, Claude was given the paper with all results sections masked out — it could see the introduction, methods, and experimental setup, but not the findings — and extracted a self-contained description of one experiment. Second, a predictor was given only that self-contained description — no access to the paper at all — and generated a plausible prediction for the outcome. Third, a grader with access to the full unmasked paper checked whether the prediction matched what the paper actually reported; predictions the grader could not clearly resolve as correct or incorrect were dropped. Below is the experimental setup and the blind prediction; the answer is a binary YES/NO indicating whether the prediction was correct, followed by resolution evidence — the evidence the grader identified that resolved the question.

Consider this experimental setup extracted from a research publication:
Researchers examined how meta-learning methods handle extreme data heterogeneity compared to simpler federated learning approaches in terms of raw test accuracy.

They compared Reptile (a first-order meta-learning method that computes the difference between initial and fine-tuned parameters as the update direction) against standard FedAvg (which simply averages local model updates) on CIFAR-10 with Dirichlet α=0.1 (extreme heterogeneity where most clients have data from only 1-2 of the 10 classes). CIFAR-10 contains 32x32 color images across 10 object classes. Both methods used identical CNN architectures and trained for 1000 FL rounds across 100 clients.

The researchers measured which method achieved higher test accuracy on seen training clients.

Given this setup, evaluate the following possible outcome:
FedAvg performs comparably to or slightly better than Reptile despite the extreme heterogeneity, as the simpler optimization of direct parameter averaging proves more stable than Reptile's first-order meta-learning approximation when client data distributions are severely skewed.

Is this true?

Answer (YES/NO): NO